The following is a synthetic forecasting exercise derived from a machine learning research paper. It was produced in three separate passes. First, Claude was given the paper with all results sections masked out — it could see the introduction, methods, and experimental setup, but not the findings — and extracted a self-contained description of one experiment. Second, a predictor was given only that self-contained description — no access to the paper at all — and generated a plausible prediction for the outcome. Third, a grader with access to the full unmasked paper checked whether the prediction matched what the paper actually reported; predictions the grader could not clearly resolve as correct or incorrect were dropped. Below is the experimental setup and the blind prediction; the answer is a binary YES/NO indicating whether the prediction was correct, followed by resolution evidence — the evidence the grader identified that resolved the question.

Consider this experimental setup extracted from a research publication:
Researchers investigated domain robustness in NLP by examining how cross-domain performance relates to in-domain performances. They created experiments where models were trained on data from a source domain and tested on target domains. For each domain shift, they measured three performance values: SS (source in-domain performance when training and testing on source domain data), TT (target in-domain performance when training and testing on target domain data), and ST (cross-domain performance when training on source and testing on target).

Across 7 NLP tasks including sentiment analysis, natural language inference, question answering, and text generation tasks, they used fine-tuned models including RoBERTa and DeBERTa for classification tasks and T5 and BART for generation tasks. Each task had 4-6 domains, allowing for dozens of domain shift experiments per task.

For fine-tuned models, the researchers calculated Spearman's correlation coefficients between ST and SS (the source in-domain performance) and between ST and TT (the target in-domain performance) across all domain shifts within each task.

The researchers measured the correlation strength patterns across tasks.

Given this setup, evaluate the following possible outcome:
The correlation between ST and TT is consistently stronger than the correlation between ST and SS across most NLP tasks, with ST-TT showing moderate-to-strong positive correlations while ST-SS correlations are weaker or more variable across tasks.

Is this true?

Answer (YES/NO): YES